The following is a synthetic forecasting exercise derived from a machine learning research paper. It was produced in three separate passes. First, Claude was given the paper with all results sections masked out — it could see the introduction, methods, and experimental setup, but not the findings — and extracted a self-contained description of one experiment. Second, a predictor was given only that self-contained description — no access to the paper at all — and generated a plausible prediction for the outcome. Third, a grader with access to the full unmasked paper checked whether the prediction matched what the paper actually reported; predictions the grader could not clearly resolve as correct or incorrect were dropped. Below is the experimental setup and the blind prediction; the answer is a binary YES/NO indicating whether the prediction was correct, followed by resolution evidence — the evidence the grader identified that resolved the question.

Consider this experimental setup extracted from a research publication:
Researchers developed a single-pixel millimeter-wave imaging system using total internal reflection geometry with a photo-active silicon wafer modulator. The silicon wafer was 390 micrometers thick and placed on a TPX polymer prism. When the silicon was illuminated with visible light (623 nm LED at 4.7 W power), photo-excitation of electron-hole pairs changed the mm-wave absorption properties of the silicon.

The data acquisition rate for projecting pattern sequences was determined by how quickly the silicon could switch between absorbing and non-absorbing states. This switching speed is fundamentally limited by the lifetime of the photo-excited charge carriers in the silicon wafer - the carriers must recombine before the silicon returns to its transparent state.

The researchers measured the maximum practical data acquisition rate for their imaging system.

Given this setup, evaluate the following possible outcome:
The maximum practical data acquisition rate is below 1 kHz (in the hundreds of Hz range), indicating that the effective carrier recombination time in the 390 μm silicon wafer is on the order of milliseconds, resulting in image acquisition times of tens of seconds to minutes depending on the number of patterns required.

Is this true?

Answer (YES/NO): NO